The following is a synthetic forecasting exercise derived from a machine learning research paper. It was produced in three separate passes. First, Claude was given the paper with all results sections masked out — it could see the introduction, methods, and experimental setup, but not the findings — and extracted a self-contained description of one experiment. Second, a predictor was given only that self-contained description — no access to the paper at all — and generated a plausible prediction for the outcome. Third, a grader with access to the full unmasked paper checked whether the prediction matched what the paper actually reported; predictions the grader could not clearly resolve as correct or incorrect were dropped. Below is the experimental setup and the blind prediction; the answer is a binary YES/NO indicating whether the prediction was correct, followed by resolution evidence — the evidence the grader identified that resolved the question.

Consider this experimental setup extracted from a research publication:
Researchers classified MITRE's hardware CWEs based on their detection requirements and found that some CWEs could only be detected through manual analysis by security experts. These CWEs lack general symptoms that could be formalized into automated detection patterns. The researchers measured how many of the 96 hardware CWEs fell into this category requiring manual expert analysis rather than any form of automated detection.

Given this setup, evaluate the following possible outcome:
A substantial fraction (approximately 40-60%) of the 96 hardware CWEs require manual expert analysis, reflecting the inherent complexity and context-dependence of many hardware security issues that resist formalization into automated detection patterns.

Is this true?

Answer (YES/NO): NO